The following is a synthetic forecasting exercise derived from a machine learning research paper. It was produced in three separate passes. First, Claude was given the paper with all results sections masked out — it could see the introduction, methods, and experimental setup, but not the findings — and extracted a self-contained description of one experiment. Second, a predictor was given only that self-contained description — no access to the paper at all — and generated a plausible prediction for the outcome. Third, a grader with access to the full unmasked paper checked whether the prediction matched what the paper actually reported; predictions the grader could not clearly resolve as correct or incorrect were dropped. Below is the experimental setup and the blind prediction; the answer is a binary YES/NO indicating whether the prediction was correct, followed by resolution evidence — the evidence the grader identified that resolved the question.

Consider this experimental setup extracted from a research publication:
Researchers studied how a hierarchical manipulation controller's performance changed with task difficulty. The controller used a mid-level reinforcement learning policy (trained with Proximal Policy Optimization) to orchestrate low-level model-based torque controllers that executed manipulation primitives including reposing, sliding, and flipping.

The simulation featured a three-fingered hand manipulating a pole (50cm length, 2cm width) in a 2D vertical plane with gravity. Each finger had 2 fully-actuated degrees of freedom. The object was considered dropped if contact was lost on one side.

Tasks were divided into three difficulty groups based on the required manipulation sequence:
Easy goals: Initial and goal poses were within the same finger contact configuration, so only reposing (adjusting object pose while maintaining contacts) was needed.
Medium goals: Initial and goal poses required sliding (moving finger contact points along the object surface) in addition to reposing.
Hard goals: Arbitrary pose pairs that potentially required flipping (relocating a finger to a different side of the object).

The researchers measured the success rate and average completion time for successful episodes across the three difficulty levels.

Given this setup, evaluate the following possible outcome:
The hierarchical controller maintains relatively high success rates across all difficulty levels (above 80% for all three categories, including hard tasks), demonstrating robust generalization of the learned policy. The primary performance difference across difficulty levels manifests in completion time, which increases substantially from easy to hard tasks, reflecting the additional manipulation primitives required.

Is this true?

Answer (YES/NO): NO